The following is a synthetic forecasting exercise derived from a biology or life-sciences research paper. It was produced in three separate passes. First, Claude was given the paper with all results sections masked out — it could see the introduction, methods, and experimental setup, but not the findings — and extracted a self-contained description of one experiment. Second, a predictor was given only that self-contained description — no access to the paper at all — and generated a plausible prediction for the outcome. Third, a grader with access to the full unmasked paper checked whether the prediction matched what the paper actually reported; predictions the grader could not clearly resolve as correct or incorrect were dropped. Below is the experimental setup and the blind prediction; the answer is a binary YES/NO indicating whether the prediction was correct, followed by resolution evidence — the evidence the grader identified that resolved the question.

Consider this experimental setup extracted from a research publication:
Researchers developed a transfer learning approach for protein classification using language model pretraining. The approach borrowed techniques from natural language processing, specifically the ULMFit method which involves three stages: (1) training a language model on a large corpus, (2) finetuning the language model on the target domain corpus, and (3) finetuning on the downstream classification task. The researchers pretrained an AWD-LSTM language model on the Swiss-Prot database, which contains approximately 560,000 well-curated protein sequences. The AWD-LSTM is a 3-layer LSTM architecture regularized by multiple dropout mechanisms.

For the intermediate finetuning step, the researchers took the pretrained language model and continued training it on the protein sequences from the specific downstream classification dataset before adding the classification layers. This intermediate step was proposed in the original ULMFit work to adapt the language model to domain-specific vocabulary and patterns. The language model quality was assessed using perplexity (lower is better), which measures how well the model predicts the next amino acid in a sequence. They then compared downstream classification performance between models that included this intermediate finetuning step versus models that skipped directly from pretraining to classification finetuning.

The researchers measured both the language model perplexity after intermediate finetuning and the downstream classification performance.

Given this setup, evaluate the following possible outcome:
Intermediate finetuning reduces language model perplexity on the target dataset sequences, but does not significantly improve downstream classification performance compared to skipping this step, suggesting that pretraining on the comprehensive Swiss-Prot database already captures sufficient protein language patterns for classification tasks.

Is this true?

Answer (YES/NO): YES